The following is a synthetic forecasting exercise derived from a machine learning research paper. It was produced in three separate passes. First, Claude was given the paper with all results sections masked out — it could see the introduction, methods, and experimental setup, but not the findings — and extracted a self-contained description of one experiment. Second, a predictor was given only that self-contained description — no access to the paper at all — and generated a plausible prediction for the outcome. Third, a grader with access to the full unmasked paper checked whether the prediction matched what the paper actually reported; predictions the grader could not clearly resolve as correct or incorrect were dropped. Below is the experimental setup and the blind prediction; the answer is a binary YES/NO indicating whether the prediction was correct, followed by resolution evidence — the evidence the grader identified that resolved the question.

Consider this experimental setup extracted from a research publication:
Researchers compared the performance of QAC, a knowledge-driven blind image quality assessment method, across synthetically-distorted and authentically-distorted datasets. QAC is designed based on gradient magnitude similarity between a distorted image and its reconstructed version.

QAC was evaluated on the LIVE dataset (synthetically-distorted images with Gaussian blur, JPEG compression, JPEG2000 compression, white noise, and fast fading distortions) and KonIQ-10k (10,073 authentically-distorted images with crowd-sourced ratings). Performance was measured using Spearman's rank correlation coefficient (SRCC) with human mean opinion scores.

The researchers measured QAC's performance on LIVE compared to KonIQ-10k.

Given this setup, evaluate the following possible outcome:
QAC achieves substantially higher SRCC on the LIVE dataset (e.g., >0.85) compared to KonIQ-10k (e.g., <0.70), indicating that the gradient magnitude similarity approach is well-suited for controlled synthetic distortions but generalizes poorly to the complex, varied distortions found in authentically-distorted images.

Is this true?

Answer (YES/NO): YES